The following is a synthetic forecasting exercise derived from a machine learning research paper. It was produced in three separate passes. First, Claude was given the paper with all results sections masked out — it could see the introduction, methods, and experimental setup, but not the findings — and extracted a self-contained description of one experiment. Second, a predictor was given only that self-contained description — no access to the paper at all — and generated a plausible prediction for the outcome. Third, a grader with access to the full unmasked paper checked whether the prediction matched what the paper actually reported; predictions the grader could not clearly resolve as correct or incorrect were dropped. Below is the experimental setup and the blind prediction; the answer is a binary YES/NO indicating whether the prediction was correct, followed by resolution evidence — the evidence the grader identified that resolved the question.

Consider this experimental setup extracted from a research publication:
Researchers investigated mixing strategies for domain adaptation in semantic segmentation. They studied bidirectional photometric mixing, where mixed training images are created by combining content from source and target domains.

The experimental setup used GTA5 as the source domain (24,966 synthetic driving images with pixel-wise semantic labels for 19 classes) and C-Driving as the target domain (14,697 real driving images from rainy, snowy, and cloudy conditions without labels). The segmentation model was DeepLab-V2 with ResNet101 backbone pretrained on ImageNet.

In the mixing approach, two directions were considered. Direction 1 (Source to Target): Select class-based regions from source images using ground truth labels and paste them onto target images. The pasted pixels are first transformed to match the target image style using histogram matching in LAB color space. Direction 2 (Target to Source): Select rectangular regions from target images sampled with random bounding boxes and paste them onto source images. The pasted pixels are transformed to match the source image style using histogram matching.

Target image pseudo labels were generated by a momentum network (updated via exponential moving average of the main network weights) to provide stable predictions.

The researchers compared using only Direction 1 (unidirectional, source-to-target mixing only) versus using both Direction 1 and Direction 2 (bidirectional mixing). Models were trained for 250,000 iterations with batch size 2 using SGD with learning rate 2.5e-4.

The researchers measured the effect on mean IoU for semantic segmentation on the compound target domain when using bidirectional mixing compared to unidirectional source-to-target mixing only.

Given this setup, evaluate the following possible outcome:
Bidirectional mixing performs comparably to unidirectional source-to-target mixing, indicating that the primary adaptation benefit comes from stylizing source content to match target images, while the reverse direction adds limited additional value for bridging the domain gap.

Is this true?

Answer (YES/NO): NO